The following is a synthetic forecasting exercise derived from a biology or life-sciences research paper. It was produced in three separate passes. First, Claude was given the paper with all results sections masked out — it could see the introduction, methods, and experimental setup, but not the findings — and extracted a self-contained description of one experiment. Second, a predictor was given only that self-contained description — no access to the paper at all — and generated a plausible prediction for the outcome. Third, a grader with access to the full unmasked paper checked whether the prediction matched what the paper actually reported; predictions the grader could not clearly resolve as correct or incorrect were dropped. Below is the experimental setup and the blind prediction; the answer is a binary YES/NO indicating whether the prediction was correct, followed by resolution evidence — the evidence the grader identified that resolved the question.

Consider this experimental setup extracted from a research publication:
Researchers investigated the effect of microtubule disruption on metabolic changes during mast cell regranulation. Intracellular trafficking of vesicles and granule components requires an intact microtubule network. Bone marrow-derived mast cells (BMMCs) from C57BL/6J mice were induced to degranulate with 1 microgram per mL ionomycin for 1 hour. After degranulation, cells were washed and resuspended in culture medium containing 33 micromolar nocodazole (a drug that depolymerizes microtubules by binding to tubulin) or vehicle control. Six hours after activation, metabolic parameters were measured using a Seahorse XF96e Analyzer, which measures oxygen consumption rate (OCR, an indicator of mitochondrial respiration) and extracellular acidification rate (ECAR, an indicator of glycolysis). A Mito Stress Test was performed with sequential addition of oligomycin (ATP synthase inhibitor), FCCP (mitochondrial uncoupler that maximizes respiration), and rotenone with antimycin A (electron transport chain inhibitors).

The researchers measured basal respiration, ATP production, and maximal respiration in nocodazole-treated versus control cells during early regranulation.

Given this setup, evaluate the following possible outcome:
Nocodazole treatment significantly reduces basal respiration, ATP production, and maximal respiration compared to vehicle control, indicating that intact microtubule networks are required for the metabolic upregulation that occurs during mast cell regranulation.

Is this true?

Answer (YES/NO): YES